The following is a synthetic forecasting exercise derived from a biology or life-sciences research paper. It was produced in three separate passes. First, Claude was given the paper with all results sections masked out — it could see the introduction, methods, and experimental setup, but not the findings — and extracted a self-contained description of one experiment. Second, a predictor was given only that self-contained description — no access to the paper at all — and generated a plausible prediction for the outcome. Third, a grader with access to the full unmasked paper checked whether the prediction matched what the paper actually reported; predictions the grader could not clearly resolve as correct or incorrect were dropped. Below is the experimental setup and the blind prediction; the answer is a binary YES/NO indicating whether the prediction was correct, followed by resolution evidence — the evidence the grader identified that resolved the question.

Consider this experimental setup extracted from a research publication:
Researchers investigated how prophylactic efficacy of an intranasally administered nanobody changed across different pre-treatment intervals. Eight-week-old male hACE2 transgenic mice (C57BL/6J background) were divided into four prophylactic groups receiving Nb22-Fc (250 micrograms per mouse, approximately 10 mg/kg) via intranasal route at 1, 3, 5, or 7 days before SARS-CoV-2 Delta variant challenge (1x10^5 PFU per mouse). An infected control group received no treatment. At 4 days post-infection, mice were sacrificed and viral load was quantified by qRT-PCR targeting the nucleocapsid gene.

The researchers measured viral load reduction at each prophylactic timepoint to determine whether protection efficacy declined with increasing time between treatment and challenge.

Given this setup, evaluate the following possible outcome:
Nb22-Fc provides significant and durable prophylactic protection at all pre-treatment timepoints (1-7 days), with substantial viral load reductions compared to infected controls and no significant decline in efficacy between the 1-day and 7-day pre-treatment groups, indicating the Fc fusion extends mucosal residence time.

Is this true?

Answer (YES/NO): NO